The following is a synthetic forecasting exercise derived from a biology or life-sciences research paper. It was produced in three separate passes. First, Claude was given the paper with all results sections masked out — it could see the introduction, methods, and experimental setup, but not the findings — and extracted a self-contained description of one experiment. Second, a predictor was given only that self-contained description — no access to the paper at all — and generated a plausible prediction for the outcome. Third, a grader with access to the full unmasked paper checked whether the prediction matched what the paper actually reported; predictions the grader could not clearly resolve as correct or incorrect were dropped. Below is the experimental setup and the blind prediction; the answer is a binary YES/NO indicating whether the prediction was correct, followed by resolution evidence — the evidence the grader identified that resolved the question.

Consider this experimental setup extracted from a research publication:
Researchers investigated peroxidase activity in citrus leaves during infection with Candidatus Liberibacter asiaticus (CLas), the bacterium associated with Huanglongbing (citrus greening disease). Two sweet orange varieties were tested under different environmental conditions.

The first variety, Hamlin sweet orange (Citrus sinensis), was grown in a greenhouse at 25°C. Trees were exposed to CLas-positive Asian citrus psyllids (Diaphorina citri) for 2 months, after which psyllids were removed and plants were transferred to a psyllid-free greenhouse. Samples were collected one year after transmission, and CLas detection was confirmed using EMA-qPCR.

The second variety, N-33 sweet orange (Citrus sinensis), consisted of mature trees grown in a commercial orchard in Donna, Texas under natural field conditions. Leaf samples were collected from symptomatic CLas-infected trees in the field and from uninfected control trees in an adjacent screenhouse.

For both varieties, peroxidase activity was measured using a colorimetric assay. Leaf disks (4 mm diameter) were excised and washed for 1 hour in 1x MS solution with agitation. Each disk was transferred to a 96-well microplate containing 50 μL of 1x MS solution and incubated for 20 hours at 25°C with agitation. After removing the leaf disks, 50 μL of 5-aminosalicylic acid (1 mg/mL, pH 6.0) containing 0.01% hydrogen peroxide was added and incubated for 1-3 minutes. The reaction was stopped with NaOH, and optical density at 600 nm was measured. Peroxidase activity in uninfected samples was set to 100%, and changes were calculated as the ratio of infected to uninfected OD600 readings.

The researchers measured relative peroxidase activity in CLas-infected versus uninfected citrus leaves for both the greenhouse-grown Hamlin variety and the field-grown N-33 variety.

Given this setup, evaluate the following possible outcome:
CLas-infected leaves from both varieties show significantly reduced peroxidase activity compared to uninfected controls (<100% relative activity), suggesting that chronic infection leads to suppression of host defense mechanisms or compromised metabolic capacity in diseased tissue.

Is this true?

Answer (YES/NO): NO